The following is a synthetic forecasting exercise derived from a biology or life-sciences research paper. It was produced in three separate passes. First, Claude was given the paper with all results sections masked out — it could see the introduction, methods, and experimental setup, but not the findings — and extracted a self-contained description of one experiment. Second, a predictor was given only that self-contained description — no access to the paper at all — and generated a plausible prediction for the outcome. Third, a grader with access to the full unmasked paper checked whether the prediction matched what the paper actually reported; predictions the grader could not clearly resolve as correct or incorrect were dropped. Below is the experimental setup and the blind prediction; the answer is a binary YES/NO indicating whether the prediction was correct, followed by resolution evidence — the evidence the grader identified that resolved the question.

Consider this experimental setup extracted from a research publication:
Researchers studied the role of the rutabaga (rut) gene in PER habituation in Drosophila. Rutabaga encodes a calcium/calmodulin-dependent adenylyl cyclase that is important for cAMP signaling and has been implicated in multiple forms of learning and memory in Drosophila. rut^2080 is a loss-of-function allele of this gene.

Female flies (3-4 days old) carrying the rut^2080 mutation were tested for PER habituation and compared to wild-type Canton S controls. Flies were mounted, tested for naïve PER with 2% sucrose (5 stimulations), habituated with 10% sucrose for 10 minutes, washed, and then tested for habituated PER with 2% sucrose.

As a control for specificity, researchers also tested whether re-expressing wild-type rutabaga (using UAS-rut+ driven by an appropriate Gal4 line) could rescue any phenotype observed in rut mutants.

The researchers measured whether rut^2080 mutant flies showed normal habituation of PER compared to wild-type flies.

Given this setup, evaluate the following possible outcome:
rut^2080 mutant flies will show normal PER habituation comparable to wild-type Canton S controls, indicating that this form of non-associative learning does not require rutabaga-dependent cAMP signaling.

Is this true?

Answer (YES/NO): NO